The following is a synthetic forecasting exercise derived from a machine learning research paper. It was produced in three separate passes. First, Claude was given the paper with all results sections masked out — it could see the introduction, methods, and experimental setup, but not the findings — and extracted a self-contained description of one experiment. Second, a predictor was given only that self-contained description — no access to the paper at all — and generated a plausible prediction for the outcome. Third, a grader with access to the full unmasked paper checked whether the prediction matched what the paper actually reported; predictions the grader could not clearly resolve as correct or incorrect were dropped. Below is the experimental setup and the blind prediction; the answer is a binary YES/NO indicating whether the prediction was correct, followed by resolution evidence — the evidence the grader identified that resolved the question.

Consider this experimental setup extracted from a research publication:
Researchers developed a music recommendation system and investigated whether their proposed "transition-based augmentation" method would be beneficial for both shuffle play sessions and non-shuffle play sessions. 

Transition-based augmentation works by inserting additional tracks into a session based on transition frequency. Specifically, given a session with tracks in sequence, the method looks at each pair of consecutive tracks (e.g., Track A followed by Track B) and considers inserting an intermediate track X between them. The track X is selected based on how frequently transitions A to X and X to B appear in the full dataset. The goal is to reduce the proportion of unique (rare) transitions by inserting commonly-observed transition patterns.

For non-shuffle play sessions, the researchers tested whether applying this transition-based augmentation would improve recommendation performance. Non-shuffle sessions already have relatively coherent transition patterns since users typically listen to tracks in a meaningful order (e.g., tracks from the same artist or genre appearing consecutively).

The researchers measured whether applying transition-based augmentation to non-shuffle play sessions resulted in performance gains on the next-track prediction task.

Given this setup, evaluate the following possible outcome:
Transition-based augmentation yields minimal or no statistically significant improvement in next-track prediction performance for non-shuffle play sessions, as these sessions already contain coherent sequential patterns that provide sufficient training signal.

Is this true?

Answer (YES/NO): YES